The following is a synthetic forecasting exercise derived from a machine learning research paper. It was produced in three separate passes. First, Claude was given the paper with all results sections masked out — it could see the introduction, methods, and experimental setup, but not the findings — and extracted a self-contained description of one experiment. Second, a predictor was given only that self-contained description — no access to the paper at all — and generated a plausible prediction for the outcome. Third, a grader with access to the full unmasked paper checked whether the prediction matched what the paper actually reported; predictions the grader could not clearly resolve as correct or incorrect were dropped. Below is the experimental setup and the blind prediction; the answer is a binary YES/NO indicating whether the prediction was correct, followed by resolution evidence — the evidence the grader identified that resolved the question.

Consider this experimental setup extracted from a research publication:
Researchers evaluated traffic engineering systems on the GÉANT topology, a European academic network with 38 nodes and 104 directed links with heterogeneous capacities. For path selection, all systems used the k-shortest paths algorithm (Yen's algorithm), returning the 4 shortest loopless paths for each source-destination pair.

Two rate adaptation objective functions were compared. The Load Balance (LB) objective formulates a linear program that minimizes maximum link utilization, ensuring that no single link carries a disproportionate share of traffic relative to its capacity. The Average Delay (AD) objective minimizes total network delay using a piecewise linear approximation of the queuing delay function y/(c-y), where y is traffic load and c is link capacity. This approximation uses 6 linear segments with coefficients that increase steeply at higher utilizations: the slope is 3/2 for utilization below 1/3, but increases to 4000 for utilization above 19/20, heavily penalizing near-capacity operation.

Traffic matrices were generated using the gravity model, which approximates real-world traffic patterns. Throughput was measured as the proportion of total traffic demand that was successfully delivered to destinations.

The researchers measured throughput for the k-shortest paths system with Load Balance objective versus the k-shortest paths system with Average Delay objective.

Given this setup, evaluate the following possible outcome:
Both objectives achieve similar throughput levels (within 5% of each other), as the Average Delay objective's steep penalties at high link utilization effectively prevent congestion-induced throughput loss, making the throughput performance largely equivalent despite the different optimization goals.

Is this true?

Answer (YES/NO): NO